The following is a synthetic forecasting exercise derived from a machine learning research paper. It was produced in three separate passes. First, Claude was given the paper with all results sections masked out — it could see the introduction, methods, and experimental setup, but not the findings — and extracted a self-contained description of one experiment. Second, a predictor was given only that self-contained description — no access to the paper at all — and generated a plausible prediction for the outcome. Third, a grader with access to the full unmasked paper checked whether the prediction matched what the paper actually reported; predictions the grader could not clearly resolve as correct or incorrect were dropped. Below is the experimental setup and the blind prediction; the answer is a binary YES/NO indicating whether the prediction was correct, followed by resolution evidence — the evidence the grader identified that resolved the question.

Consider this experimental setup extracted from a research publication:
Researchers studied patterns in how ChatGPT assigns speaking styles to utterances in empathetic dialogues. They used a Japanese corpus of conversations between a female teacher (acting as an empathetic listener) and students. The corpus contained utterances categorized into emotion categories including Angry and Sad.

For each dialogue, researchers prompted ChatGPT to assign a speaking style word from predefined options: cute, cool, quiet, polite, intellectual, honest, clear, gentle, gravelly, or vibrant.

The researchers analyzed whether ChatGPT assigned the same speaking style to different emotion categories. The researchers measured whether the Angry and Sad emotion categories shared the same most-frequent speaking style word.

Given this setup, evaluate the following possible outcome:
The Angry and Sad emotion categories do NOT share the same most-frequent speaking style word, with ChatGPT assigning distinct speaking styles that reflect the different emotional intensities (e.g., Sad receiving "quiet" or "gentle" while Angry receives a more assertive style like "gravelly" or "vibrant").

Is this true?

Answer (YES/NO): NO